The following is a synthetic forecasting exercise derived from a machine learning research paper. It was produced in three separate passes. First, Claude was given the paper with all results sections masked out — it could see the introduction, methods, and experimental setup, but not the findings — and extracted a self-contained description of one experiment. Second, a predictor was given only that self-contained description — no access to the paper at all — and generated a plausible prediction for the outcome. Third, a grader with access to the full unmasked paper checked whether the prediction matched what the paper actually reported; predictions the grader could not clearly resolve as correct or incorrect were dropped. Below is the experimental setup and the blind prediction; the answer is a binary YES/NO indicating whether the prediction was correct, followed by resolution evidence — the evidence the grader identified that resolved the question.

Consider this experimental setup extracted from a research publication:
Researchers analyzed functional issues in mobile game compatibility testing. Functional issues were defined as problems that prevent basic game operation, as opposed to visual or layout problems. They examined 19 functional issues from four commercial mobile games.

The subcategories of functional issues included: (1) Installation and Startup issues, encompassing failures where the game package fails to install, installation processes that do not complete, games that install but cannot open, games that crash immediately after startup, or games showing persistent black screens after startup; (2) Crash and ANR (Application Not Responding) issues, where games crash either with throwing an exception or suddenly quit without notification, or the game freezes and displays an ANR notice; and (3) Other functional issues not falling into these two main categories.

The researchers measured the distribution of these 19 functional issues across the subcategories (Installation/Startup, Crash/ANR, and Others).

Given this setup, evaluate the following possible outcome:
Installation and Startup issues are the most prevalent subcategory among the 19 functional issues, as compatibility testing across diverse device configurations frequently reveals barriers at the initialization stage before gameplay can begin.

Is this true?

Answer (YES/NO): YES